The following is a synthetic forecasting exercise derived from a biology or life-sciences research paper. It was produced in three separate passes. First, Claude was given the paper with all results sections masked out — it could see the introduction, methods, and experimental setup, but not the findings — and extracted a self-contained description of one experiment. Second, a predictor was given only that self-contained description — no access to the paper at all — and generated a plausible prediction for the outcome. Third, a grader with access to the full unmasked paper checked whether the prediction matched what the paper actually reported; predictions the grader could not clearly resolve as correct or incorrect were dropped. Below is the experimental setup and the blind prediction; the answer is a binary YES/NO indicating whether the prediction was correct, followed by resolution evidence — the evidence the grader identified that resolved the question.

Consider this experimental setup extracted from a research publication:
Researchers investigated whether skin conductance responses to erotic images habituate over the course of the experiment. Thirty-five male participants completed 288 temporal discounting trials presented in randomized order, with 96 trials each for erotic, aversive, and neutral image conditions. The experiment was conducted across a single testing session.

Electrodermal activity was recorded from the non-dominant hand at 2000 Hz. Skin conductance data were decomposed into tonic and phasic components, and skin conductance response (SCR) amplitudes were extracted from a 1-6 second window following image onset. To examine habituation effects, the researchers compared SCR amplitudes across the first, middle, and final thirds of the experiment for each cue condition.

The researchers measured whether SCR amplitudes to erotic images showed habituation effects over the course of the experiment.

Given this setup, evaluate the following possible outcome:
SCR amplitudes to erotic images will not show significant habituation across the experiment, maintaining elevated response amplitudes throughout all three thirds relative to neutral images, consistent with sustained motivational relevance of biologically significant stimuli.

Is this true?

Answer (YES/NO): NO